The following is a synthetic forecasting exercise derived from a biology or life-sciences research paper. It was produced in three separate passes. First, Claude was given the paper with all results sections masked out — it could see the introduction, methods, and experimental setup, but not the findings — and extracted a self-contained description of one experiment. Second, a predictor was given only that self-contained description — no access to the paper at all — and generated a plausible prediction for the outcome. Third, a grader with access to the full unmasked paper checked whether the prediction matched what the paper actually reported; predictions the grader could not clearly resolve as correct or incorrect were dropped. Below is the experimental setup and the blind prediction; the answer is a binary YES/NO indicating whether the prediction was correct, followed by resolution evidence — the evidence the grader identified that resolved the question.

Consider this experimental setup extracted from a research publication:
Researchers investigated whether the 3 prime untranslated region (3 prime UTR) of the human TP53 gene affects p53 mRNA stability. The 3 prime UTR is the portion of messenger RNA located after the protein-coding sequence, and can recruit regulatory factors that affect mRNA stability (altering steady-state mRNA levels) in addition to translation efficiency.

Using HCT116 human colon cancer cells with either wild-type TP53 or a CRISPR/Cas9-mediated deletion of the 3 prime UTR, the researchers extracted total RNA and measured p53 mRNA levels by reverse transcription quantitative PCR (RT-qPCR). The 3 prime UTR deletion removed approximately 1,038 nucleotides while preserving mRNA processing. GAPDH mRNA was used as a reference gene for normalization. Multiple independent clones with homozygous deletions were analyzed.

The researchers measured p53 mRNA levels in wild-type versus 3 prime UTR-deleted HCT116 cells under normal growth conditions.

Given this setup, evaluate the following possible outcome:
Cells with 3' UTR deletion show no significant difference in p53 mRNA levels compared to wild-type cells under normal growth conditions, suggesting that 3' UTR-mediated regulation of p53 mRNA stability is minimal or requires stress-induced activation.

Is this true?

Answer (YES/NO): YES